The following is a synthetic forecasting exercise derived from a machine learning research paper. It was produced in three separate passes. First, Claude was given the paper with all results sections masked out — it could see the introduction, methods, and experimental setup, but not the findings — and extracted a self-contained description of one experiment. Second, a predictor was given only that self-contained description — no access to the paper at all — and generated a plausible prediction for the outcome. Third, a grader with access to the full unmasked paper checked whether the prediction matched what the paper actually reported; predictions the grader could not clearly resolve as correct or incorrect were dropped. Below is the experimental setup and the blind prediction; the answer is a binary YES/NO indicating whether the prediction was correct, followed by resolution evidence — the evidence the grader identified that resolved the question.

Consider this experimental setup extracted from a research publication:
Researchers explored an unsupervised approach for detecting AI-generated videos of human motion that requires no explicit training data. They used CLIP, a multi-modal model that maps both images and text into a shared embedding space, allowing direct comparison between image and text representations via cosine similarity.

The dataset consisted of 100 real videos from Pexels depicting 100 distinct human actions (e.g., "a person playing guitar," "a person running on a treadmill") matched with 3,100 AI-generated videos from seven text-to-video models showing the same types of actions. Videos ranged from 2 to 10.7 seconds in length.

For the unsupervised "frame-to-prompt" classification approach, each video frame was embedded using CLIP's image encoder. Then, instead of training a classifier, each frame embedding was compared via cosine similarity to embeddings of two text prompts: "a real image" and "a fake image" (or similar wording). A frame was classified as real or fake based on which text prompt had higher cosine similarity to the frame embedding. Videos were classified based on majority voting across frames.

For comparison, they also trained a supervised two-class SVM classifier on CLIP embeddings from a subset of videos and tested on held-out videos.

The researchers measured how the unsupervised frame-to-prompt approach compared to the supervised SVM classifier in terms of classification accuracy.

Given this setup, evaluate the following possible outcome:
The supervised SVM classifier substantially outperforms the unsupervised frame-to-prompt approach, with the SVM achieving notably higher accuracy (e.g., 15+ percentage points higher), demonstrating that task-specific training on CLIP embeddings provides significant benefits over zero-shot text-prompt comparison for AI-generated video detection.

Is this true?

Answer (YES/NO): NO